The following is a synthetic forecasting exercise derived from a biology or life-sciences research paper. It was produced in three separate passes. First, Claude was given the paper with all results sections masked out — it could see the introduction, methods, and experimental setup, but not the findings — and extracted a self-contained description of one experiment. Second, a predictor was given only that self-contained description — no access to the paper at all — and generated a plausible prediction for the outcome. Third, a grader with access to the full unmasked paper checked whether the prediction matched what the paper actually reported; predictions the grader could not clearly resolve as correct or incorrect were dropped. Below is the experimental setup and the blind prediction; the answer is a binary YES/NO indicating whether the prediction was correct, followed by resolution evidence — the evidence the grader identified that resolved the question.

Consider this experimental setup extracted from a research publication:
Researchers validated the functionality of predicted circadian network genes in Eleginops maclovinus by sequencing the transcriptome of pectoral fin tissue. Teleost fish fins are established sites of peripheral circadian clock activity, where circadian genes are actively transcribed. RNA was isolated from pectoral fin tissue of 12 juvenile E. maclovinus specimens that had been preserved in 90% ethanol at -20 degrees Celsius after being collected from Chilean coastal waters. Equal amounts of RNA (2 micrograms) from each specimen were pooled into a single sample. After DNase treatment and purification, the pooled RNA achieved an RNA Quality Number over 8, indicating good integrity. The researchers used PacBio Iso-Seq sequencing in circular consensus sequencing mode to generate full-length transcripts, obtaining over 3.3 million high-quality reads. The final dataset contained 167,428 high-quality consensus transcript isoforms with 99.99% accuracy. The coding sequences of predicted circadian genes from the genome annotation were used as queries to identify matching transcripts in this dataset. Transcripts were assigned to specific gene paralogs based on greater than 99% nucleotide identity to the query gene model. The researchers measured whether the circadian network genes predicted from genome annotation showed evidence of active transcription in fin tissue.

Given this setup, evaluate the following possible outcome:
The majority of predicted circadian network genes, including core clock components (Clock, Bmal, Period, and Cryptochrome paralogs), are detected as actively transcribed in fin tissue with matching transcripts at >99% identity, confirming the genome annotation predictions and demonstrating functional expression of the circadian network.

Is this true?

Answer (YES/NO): YES